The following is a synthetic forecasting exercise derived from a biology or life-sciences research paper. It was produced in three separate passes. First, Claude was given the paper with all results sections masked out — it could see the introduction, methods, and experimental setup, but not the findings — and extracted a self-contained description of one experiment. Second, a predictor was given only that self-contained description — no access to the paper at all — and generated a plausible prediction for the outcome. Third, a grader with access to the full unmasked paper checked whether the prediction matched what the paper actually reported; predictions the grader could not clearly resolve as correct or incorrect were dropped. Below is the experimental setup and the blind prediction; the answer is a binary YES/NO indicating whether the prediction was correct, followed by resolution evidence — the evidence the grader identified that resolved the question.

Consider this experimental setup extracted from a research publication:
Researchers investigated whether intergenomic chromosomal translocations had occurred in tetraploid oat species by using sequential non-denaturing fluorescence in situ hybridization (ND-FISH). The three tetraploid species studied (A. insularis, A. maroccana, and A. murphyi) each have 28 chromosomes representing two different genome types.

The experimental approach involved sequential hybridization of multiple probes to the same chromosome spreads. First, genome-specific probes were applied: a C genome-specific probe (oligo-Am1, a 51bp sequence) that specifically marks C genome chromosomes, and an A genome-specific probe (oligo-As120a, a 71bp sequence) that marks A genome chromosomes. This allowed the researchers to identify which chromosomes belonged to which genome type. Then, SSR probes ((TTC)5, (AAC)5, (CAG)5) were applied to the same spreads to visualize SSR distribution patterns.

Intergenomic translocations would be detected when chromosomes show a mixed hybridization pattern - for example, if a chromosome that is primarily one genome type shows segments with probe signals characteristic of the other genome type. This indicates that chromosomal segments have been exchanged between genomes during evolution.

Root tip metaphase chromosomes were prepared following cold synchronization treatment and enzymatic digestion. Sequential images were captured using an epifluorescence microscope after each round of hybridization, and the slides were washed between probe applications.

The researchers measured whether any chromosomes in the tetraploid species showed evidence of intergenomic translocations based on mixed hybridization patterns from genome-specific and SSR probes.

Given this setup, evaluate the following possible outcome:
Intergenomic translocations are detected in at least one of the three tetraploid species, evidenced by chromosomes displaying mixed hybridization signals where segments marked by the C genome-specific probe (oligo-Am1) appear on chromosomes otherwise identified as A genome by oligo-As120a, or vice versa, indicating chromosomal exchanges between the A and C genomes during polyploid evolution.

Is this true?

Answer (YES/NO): NO